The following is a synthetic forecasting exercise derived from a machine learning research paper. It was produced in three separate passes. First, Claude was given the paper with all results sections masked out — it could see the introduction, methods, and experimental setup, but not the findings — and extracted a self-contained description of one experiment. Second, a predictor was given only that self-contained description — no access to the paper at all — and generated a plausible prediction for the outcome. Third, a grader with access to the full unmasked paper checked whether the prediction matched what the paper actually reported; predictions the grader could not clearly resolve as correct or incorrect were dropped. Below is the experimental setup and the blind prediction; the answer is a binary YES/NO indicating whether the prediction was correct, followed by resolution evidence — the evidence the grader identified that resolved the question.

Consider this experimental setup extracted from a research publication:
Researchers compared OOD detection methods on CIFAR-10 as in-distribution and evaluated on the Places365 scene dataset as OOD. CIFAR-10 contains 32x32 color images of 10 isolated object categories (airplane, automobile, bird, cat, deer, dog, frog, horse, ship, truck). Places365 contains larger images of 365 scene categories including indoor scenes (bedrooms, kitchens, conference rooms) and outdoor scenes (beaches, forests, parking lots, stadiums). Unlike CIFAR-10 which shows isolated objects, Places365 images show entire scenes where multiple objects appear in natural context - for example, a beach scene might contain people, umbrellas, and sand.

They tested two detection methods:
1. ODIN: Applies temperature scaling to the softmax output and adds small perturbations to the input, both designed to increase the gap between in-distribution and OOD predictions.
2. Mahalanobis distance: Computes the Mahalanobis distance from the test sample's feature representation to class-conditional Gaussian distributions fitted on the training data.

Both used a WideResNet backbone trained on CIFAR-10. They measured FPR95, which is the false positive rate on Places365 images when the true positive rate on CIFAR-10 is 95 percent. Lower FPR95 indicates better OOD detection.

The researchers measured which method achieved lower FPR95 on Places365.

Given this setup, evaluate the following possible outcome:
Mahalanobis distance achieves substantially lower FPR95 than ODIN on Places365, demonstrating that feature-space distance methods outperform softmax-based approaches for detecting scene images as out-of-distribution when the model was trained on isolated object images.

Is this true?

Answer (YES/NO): NO